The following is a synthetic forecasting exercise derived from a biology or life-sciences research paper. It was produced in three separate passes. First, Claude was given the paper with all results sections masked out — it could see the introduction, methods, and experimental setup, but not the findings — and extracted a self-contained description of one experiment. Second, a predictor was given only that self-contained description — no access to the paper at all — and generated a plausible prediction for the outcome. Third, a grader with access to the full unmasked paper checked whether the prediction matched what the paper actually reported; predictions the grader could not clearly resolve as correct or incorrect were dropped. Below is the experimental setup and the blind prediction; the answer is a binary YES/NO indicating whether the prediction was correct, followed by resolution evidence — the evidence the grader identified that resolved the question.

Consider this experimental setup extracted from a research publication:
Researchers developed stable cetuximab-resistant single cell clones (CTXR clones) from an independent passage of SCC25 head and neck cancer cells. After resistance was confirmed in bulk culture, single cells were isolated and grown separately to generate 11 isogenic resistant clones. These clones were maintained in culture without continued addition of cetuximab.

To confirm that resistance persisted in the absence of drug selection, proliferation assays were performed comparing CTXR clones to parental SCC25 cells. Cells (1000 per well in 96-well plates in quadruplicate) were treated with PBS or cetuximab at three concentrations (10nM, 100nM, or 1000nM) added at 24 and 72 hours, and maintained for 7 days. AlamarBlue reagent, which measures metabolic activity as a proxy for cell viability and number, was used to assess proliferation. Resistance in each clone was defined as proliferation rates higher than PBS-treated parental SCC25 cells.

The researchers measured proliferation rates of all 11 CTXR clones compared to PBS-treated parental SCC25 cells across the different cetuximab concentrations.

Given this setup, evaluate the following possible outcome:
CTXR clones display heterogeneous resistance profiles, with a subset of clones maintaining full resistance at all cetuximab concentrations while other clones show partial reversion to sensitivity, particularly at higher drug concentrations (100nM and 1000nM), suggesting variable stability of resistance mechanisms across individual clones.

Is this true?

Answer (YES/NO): NO